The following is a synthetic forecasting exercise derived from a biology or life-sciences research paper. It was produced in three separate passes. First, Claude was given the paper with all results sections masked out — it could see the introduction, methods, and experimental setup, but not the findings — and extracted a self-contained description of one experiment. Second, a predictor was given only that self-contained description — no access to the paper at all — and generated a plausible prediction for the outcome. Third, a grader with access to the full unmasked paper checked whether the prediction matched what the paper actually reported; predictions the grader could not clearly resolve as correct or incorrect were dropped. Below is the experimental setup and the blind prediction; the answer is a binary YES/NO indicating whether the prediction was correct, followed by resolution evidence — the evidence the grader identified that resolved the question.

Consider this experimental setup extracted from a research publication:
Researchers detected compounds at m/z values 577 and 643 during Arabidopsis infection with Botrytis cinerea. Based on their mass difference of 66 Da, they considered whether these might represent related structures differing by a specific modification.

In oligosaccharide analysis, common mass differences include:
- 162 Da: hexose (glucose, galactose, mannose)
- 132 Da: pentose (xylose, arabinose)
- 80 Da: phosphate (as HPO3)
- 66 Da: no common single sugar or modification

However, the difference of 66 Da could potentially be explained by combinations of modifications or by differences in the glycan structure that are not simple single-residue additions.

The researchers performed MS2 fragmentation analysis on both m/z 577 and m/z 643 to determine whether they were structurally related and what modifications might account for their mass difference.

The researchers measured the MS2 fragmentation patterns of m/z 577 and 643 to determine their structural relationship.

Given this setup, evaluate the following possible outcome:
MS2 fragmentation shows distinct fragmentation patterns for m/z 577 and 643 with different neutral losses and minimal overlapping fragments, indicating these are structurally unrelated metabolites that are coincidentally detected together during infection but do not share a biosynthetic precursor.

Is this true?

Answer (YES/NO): NO